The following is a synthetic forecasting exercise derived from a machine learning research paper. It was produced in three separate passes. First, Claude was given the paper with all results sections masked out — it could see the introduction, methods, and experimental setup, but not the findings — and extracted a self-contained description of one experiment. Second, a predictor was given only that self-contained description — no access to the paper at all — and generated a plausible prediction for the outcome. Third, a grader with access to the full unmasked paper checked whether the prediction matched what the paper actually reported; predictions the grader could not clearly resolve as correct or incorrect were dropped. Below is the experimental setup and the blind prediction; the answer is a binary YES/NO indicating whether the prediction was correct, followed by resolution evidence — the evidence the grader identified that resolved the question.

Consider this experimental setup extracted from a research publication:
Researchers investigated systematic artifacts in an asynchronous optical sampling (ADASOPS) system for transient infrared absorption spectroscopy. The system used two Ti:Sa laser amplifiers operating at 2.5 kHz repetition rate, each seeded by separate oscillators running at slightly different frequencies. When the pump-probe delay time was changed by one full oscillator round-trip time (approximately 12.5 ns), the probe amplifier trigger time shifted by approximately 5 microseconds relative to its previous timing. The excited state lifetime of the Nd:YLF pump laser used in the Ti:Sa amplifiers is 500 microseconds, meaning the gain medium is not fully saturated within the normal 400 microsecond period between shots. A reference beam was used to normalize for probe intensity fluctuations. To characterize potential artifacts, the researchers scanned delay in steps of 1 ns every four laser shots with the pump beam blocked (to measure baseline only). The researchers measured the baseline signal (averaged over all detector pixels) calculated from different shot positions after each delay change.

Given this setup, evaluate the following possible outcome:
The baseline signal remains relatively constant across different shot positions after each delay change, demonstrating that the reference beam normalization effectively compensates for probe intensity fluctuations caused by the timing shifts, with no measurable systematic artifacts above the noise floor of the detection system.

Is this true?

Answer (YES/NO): NO